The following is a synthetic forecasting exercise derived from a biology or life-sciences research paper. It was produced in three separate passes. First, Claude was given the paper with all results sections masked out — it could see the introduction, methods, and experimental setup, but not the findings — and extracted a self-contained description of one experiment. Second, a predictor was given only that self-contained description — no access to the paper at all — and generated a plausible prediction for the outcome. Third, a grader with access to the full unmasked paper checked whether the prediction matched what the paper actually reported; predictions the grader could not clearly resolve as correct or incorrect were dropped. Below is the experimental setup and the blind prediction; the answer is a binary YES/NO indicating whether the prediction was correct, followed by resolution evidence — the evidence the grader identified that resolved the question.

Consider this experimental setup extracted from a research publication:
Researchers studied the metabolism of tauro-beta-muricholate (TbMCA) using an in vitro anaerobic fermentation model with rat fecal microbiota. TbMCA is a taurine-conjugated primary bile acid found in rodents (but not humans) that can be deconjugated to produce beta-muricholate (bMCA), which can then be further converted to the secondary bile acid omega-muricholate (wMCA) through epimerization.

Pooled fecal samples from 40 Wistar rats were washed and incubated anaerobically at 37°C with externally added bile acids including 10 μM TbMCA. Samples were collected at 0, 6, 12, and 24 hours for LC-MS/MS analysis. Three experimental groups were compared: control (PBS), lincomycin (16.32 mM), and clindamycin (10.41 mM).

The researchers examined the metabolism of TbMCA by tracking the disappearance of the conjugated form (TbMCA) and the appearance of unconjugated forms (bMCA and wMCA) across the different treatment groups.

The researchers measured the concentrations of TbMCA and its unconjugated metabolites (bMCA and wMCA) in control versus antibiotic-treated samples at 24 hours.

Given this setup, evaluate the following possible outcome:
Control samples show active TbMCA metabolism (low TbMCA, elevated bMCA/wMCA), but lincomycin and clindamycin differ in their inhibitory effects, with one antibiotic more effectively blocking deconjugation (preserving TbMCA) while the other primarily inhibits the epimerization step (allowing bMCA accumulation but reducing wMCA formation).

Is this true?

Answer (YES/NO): NO